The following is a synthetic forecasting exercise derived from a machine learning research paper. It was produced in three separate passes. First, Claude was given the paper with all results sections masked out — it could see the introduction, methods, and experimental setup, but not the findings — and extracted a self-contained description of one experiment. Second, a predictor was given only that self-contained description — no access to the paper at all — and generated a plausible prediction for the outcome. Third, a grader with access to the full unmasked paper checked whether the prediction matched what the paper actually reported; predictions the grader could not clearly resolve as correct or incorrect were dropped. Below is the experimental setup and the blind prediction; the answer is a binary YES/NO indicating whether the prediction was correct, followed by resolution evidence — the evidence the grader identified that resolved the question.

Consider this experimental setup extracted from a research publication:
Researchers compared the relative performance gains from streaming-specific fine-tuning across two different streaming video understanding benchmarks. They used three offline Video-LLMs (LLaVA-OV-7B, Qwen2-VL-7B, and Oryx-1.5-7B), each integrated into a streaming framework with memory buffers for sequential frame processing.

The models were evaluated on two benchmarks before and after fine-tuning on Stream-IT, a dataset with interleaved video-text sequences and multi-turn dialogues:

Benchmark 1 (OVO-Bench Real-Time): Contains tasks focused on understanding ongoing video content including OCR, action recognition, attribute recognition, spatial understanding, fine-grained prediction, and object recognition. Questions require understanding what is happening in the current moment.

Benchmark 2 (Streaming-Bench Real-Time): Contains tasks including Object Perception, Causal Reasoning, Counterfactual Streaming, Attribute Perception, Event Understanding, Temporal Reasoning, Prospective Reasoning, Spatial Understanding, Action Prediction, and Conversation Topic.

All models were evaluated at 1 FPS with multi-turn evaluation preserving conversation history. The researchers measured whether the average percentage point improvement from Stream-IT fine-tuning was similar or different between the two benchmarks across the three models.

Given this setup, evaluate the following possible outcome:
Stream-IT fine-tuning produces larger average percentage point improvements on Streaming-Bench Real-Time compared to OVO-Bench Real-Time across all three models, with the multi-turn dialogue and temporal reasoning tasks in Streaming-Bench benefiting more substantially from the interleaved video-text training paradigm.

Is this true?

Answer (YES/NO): NO